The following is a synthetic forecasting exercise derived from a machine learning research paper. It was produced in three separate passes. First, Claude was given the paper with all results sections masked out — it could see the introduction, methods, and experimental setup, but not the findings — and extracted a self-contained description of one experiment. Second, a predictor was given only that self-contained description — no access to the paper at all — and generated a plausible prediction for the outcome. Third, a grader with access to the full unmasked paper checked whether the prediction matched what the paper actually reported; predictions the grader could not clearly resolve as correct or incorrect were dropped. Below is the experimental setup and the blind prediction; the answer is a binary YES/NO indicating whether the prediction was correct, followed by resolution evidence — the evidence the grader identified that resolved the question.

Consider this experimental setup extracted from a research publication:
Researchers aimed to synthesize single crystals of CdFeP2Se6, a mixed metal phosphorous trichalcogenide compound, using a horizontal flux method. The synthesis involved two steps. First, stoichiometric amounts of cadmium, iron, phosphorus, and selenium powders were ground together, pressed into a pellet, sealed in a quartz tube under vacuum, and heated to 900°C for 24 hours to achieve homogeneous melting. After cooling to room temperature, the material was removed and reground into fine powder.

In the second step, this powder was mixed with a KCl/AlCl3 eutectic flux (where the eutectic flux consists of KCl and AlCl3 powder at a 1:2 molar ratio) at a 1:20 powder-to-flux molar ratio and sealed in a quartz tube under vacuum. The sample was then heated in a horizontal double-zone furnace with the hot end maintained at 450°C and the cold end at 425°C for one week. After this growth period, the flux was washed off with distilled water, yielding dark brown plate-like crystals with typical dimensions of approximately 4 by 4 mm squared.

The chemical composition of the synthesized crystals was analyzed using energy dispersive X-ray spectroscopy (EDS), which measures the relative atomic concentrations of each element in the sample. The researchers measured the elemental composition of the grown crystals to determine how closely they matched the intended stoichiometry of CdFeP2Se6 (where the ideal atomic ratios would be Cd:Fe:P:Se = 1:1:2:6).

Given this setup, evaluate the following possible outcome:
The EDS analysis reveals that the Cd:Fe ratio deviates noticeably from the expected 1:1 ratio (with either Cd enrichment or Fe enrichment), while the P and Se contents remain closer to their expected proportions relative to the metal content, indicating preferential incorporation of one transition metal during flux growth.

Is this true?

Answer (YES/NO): YES